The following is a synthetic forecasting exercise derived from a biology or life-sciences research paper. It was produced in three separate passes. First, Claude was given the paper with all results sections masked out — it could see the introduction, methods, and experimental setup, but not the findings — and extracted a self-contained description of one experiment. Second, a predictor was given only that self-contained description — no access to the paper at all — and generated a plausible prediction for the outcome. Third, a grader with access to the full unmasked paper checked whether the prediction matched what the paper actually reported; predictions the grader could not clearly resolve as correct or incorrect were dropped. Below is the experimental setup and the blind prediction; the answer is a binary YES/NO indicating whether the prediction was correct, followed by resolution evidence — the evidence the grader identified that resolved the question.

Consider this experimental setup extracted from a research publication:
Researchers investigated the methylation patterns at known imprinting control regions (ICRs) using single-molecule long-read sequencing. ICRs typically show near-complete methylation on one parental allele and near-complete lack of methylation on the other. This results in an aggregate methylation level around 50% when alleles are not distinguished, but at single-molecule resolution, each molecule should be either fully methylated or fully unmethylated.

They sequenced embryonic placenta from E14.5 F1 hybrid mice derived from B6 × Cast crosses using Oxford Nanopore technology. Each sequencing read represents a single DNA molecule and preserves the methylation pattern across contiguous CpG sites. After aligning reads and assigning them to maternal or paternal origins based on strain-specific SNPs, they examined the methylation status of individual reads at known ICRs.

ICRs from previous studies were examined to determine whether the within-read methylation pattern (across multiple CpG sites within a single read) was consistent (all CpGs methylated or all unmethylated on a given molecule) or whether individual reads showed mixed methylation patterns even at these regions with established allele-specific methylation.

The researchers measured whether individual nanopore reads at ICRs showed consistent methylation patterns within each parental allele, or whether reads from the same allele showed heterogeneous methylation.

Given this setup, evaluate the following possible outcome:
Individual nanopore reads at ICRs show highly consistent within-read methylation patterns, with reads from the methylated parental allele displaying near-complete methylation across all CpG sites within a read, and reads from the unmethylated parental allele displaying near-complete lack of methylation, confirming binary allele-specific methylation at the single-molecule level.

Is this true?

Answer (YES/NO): NO